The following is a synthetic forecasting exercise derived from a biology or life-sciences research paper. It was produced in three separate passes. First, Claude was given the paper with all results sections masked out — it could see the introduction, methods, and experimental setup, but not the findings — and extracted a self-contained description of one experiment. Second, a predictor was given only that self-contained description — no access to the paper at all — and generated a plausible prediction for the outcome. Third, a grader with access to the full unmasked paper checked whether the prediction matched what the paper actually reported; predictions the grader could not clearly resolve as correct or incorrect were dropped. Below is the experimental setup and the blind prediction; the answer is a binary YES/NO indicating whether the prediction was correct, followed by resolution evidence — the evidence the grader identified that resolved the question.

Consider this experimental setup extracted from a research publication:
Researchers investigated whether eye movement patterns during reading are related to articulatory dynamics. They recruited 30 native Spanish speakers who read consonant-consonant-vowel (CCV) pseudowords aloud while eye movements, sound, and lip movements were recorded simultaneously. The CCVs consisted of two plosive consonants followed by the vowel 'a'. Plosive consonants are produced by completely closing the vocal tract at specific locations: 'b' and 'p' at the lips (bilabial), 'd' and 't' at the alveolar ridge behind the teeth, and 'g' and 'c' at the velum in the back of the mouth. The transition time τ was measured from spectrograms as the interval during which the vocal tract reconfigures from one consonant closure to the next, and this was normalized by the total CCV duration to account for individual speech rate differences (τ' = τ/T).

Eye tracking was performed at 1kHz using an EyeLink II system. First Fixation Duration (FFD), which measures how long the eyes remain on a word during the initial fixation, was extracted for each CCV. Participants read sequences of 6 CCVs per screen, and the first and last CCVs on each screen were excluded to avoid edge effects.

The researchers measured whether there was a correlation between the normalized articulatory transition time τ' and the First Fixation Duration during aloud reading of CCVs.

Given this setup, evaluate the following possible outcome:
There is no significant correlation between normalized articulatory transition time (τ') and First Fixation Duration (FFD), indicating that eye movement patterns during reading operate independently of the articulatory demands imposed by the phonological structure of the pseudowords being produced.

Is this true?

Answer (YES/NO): YES